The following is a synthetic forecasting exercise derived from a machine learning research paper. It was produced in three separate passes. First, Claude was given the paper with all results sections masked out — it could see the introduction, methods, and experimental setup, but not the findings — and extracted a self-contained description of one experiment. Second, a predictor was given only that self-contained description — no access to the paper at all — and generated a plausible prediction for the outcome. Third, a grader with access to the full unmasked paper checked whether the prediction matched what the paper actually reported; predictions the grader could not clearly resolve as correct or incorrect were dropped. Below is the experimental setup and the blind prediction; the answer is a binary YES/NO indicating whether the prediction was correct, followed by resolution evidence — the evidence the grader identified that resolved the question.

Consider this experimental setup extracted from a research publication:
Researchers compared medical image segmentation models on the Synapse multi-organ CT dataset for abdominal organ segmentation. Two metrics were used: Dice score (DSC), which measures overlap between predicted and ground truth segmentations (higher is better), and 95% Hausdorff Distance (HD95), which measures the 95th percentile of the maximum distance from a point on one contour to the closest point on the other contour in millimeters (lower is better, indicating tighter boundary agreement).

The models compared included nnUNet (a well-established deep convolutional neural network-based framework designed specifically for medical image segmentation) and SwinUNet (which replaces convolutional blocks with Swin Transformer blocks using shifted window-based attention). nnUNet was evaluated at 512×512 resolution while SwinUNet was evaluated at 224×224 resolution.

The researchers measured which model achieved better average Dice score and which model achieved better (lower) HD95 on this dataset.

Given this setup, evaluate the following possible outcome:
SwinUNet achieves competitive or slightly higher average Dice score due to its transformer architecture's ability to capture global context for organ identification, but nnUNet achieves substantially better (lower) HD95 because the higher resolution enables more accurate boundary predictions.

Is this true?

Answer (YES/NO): NO